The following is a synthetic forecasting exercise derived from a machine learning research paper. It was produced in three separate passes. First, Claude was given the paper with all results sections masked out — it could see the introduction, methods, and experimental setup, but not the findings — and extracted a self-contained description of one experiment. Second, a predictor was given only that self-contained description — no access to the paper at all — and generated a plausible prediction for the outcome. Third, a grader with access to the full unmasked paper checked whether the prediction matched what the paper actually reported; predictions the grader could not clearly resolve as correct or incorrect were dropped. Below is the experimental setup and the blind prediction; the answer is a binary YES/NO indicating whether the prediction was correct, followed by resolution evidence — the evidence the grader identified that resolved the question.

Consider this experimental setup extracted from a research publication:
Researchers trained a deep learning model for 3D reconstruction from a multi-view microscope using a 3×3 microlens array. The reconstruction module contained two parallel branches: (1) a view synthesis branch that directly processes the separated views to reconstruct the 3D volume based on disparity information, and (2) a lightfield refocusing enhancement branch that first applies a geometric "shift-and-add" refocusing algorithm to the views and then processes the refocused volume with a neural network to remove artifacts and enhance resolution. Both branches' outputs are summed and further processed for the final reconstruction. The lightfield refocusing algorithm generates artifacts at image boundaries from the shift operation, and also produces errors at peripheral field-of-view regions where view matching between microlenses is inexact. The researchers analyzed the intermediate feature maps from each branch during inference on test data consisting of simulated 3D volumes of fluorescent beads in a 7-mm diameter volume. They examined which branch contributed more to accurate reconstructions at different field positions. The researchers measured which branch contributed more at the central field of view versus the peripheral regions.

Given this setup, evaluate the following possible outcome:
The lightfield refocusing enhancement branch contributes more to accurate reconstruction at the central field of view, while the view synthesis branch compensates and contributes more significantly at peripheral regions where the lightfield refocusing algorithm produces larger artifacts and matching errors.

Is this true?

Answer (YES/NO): YES